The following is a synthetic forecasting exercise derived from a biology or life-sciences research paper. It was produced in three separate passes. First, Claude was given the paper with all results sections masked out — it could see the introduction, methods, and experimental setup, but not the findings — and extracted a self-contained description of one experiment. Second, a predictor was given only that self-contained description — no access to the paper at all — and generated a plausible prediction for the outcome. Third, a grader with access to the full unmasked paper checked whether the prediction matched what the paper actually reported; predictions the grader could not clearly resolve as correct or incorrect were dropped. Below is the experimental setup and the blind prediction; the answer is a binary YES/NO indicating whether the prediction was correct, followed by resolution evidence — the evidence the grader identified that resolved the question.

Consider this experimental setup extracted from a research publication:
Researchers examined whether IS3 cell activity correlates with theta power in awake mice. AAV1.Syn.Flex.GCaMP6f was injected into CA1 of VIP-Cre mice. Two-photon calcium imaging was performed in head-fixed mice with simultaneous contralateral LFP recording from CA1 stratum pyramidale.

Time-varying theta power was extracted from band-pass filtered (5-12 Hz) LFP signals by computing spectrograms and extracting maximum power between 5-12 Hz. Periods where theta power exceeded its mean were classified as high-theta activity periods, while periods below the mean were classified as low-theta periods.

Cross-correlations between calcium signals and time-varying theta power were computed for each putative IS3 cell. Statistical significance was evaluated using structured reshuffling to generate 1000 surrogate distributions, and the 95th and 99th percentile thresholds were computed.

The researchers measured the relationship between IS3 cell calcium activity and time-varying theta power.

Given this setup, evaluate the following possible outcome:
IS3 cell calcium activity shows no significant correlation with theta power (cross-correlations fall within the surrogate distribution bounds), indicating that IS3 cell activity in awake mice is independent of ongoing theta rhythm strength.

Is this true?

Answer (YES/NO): NO